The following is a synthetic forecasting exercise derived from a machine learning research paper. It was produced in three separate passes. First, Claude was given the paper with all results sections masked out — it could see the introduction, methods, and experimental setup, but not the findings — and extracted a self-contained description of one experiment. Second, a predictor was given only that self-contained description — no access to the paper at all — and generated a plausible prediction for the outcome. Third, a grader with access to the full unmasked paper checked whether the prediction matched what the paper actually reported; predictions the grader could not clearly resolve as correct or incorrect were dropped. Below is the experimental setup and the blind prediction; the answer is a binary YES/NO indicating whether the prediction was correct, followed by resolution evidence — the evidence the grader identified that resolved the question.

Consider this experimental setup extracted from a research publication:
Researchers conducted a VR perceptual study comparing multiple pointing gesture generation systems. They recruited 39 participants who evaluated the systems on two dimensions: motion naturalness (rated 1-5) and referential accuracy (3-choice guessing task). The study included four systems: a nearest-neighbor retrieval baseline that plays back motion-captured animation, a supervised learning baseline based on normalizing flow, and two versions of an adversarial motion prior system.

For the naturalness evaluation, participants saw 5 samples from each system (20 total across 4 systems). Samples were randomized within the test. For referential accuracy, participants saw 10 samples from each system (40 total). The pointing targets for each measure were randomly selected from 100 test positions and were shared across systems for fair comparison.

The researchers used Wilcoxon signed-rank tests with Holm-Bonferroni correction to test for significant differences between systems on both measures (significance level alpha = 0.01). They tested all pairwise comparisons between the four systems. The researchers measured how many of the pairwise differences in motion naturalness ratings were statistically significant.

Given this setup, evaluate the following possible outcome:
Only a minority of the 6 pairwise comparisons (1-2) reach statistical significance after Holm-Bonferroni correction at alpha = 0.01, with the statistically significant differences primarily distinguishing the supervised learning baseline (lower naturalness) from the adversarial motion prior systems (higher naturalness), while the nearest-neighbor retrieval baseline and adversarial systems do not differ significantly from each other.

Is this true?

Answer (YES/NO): NO